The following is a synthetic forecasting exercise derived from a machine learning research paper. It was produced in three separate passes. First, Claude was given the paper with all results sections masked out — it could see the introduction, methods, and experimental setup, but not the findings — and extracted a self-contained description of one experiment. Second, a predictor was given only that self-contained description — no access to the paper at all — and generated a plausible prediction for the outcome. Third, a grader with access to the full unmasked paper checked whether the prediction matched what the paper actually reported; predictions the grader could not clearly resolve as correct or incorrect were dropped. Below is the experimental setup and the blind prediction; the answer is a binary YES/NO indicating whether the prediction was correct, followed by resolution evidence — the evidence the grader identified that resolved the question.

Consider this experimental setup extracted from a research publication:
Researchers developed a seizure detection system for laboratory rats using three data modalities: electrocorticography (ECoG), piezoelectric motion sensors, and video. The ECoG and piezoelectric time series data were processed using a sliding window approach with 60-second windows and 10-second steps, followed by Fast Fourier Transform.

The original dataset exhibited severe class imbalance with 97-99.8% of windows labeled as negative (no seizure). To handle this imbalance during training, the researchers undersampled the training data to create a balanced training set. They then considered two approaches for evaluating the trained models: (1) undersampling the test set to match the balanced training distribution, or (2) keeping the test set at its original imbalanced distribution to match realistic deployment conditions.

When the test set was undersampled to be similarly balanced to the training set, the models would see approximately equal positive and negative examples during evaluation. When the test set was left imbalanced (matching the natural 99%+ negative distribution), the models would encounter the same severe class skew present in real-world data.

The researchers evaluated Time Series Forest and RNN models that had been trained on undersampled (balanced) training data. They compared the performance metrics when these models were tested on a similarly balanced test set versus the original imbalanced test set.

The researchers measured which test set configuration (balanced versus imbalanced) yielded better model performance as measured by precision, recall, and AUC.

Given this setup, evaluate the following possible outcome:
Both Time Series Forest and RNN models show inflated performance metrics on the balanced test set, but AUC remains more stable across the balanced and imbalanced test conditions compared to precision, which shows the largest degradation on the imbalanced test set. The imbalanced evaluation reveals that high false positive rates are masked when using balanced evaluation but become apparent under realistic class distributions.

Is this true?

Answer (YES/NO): NO